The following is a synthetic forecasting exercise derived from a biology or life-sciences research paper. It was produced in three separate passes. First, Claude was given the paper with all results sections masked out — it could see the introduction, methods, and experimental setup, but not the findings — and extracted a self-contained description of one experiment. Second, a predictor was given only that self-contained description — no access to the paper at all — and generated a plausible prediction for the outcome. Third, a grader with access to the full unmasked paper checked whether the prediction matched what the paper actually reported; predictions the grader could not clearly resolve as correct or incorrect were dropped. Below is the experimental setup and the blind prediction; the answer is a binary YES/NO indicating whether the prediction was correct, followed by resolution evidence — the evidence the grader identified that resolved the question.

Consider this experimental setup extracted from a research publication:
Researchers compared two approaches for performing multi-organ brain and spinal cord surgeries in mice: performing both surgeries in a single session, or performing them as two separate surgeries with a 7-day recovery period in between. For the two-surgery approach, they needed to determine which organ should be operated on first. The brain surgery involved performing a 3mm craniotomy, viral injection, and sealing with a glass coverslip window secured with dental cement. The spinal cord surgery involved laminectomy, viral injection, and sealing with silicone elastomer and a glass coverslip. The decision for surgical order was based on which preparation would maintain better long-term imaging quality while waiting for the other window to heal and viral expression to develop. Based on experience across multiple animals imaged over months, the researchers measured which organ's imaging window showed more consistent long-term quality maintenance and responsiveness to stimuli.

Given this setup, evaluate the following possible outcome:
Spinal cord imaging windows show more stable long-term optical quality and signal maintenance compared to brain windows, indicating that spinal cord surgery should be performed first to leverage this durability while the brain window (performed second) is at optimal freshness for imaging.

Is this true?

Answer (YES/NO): NO